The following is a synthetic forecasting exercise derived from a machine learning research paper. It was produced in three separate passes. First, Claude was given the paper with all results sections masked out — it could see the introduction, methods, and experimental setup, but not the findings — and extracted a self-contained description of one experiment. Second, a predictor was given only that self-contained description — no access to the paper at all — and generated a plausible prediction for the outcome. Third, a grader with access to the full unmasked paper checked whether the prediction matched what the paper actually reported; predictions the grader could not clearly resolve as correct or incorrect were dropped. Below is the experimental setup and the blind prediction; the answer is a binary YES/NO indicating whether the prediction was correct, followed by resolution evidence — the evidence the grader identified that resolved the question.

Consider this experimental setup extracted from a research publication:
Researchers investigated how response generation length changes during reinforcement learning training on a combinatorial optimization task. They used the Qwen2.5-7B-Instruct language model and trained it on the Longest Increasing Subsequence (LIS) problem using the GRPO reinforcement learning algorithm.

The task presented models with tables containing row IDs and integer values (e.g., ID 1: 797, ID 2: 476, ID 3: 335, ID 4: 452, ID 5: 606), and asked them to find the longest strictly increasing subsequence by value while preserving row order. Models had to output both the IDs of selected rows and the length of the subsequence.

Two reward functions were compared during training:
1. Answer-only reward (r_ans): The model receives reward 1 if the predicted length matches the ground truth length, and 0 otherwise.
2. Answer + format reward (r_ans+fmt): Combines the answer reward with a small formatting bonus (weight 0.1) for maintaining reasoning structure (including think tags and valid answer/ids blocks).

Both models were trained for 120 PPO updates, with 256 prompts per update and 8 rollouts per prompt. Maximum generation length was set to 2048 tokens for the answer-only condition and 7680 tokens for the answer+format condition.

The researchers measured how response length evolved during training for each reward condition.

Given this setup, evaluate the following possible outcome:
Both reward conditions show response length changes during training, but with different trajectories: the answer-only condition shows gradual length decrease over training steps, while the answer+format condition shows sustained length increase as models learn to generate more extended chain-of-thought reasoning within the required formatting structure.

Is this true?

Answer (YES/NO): NO